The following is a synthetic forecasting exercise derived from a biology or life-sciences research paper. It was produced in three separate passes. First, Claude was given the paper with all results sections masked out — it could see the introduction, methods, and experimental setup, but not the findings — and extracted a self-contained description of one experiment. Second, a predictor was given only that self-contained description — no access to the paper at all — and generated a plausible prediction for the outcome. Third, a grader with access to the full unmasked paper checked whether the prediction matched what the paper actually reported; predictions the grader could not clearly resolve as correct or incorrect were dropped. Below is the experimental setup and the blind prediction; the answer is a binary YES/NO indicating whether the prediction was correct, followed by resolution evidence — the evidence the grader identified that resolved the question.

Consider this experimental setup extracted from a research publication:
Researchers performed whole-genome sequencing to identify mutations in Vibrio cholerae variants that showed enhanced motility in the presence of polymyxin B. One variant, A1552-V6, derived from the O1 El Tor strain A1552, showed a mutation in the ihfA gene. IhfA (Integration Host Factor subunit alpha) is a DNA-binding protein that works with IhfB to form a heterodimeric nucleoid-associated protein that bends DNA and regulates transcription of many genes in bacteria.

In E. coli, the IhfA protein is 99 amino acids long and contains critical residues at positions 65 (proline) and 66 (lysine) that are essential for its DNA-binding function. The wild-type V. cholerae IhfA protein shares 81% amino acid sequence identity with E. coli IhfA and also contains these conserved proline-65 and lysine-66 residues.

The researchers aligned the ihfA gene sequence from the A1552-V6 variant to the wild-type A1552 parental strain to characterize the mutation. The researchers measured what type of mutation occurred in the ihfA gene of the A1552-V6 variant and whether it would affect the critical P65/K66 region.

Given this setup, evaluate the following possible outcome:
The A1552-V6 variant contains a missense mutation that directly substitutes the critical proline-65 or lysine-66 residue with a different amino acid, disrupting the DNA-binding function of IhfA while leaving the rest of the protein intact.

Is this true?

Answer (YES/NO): NO